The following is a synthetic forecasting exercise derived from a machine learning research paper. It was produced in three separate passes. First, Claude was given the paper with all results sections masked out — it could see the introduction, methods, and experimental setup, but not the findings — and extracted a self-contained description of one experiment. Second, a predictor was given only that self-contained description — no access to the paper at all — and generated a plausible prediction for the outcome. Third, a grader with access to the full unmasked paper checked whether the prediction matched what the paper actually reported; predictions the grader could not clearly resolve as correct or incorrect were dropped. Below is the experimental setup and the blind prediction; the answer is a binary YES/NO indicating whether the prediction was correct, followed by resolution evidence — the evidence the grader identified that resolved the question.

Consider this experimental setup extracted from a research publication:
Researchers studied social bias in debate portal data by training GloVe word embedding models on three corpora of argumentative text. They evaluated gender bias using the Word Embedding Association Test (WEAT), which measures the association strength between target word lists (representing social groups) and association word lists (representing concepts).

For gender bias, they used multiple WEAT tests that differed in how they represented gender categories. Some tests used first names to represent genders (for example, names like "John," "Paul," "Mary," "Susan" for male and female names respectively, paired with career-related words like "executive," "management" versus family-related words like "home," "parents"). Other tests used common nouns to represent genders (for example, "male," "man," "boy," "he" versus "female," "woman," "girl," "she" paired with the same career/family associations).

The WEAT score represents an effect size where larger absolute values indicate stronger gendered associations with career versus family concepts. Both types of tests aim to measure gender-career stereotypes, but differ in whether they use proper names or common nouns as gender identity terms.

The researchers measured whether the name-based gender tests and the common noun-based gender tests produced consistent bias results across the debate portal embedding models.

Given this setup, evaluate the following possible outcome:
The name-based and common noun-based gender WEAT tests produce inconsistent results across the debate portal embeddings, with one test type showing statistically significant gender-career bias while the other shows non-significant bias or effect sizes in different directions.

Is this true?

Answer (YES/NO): NO